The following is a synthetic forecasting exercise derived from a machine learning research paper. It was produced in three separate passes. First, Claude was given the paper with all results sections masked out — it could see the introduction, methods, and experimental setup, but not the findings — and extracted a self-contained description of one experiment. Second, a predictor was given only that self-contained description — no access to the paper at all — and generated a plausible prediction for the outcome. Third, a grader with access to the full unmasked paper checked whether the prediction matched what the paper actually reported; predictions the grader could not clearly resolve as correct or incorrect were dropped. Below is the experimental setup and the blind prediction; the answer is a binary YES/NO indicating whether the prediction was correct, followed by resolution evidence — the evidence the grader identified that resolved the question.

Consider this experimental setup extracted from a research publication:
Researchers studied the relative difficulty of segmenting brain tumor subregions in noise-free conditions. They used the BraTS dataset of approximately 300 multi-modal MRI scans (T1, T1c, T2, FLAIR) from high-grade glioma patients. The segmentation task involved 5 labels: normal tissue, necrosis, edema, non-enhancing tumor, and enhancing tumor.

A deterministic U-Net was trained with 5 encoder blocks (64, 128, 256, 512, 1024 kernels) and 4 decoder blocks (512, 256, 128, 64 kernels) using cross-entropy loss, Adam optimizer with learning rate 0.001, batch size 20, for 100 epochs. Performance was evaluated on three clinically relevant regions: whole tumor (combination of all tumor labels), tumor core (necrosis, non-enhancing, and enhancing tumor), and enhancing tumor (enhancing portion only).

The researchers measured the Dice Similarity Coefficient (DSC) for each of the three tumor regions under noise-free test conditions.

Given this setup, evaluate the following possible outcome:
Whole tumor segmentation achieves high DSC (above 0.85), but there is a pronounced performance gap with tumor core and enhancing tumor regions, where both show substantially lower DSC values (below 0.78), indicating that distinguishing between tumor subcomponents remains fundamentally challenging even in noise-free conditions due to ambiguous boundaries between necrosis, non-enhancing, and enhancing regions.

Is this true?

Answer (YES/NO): NO